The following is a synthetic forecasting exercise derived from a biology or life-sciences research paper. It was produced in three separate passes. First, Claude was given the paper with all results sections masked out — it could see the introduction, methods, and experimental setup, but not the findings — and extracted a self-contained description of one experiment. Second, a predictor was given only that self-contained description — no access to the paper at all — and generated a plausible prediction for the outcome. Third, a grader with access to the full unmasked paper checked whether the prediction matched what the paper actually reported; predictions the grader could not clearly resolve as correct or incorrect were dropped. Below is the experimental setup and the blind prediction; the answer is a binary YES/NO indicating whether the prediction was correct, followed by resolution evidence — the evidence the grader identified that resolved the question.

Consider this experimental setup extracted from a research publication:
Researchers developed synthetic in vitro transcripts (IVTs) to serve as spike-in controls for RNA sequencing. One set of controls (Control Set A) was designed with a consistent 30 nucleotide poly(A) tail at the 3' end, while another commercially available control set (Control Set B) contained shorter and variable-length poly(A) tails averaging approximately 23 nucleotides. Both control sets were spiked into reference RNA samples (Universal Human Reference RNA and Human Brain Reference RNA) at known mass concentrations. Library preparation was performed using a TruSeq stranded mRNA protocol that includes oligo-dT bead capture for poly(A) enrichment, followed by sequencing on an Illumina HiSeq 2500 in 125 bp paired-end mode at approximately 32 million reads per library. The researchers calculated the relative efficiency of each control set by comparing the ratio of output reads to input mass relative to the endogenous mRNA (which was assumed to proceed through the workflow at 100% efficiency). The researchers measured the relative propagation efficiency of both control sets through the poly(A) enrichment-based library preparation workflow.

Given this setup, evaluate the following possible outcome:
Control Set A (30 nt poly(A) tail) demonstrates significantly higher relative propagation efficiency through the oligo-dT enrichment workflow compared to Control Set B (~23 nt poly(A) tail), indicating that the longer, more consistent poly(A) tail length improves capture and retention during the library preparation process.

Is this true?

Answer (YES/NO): YES